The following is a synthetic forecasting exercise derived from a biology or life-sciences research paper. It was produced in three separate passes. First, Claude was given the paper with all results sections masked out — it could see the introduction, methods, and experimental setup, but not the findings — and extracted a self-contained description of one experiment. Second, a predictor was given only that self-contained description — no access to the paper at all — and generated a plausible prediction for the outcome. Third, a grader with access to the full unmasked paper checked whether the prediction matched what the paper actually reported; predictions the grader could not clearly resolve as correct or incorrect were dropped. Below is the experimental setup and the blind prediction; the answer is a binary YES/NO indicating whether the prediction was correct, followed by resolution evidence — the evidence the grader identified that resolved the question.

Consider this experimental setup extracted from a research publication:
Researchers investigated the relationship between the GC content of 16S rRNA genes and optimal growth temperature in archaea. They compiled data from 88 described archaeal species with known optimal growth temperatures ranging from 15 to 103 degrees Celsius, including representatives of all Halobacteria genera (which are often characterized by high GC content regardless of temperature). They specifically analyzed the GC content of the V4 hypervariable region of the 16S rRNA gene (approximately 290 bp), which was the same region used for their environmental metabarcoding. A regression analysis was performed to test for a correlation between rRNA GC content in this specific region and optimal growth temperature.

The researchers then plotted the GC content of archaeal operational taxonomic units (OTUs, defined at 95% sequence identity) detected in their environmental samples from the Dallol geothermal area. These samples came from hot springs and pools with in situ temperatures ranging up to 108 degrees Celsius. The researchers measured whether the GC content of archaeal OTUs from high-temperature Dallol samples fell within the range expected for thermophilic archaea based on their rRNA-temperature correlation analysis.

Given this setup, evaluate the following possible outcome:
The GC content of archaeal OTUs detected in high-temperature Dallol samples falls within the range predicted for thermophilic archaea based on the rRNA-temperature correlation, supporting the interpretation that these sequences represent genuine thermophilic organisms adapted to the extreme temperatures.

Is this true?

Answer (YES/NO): NO